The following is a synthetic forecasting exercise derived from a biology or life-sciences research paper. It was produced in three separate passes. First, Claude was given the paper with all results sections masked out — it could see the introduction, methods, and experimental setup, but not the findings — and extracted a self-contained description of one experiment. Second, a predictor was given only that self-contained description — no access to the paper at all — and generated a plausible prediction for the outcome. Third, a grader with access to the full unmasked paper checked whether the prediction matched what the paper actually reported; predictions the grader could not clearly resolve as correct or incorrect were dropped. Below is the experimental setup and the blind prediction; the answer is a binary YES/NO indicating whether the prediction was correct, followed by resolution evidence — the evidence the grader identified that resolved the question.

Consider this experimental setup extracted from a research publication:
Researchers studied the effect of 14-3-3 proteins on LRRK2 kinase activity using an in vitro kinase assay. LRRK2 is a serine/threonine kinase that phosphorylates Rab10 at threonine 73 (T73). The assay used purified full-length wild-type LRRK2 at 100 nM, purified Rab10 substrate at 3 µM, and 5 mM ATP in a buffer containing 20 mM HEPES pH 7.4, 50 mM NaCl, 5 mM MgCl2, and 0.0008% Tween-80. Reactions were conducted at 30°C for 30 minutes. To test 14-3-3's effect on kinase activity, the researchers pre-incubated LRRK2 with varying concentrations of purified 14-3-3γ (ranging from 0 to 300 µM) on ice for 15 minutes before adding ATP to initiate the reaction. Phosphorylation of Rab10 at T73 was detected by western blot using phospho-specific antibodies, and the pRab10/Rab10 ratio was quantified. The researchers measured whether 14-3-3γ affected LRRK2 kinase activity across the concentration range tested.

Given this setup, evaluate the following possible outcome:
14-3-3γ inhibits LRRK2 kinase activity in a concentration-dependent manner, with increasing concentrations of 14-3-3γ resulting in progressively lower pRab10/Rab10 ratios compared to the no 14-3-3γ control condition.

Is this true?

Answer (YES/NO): YES